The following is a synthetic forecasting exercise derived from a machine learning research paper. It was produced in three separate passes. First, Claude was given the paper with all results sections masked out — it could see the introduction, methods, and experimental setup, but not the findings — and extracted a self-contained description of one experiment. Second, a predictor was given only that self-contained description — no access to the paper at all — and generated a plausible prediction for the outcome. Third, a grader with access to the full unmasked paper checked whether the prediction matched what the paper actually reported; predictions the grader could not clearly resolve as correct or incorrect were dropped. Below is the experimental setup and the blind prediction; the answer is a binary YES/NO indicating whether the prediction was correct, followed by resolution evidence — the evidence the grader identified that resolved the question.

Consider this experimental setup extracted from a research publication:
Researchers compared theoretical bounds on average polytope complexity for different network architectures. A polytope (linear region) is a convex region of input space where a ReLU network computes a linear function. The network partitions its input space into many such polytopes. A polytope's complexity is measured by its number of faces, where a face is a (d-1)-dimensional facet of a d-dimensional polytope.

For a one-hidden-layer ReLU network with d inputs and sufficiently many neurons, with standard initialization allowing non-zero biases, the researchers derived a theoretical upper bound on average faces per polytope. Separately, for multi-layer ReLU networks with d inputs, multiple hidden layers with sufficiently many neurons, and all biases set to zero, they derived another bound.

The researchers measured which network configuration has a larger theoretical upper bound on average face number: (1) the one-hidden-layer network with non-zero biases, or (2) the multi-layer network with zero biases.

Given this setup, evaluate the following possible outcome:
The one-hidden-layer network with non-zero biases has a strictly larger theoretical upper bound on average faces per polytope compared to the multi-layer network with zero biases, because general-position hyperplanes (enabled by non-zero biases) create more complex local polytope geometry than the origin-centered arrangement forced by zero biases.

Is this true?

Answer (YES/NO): NO